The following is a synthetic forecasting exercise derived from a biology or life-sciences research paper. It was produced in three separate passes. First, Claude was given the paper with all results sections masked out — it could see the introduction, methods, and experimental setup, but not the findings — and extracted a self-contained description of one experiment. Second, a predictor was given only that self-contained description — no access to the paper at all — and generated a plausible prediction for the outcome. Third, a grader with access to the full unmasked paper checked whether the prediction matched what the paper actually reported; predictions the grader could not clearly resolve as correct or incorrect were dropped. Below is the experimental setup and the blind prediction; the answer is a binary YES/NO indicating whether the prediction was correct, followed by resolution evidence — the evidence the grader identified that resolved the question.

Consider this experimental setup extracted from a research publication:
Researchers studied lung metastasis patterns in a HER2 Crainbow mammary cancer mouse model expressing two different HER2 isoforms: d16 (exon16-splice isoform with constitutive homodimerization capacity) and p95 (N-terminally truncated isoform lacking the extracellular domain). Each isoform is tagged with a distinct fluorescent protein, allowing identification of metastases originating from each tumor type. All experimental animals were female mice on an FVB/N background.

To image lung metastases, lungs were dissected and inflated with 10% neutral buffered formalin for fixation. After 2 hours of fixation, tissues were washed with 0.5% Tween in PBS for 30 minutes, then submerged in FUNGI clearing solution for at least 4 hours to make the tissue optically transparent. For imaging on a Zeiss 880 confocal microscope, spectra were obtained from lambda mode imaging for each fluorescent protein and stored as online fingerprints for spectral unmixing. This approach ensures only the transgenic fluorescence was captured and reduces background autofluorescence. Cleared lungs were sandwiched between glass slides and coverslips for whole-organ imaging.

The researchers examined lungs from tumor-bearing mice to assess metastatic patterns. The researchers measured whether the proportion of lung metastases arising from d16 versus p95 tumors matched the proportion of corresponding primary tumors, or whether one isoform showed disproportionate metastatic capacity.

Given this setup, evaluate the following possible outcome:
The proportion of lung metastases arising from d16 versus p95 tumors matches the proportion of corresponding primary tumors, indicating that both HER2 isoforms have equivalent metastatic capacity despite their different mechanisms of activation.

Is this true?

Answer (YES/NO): NO